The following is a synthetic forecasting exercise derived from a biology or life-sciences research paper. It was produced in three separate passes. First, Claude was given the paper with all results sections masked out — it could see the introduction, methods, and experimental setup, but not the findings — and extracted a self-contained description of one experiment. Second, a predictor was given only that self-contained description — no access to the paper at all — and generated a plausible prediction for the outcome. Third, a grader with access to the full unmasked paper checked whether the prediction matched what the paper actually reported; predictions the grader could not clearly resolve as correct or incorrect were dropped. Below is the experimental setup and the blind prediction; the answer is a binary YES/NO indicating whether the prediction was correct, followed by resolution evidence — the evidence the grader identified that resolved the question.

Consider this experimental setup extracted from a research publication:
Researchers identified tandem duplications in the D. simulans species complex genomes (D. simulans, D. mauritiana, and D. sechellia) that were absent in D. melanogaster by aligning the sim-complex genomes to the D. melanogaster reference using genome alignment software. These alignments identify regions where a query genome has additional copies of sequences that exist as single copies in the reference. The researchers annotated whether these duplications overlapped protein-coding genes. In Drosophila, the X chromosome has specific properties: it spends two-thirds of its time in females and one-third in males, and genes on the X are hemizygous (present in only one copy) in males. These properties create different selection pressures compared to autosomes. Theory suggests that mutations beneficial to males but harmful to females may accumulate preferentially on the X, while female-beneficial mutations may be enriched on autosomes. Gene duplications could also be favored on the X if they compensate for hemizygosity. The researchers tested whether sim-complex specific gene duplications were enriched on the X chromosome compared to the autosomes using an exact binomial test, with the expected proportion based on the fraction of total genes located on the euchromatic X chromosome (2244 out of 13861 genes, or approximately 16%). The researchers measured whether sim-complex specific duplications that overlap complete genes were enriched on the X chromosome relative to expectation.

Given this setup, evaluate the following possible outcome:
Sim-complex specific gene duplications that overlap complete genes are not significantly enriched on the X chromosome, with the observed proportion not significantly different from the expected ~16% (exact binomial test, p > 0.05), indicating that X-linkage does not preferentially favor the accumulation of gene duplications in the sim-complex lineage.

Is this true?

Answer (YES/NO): NO